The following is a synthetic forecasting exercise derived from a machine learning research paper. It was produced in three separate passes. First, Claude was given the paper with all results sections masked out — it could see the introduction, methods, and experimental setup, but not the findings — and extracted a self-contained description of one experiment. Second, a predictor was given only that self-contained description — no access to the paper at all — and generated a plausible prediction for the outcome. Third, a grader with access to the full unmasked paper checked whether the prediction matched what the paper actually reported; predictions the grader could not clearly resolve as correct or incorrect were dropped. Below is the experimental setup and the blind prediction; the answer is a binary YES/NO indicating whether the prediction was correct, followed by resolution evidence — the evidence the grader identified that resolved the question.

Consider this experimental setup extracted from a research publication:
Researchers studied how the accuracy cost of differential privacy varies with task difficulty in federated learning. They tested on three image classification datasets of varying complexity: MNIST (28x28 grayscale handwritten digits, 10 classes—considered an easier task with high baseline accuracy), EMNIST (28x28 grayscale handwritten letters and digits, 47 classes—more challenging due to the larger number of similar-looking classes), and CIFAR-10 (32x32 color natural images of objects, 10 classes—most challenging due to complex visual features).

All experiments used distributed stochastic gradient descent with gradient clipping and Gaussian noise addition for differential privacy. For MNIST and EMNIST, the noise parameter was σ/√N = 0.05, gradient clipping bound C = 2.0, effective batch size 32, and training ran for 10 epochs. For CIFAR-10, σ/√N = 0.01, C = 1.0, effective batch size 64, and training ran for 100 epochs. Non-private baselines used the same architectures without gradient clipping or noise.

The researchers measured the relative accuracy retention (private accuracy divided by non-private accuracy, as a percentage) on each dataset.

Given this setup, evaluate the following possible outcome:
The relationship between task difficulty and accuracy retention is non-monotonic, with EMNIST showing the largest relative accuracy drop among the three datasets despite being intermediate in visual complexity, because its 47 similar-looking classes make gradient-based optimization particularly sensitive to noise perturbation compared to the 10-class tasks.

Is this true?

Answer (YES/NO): NO